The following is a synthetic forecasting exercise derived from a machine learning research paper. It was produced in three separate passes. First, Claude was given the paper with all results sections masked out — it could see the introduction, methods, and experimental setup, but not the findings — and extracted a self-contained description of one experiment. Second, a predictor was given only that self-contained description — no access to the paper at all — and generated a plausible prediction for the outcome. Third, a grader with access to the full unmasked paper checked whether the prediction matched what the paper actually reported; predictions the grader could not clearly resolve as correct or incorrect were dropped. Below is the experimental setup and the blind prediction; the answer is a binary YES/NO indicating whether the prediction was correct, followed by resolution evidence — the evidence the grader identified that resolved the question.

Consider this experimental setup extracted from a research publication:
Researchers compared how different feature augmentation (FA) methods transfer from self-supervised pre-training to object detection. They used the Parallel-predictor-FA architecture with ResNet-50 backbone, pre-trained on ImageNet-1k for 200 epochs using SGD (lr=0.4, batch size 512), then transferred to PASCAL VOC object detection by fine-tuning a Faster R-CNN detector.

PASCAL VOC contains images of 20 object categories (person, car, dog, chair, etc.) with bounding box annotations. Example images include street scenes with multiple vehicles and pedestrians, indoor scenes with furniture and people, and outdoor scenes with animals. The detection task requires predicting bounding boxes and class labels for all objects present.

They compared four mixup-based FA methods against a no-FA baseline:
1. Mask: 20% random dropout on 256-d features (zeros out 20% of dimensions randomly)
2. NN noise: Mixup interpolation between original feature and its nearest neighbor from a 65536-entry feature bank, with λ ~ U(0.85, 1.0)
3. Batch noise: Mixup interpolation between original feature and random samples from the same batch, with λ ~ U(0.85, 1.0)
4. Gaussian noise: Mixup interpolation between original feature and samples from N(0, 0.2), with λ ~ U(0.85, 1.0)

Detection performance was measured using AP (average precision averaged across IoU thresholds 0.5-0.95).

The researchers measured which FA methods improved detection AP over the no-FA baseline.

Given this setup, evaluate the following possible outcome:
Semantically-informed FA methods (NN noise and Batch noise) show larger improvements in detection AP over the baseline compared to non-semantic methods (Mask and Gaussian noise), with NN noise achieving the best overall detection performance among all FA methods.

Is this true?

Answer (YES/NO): NO